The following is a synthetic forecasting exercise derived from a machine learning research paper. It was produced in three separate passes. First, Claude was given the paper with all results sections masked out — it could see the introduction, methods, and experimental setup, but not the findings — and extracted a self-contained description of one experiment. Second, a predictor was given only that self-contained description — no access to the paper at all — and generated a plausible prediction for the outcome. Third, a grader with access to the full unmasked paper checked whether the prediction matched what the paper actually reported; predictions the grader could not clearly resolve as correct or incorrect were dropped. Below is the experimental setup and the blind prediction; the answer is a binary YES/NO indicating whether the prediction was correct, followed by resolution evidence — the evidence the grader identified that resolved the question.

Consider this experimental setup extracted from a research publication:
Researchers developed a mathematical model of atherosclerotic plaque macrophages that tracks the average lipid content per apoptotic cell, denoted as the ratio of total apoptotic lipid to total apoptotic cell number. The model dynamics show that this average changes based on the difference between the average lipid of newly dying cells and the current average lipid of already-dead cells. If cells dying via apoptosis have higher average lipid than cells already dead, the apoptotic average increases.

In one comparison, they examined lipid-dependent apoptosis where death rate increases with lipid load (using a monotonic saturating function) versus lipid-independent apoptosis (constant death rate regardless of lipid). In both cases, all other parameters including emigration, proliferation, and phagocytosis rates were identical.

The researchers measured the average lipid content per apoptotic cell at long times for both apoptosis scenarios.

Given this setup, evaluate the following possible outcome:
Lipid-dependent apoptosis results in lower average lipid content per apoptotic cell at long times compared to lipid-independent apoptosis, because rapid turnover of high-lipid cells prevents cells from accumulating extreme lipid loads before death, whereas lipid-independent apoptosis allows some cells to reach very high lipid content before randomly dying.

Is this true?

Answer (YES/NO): NO